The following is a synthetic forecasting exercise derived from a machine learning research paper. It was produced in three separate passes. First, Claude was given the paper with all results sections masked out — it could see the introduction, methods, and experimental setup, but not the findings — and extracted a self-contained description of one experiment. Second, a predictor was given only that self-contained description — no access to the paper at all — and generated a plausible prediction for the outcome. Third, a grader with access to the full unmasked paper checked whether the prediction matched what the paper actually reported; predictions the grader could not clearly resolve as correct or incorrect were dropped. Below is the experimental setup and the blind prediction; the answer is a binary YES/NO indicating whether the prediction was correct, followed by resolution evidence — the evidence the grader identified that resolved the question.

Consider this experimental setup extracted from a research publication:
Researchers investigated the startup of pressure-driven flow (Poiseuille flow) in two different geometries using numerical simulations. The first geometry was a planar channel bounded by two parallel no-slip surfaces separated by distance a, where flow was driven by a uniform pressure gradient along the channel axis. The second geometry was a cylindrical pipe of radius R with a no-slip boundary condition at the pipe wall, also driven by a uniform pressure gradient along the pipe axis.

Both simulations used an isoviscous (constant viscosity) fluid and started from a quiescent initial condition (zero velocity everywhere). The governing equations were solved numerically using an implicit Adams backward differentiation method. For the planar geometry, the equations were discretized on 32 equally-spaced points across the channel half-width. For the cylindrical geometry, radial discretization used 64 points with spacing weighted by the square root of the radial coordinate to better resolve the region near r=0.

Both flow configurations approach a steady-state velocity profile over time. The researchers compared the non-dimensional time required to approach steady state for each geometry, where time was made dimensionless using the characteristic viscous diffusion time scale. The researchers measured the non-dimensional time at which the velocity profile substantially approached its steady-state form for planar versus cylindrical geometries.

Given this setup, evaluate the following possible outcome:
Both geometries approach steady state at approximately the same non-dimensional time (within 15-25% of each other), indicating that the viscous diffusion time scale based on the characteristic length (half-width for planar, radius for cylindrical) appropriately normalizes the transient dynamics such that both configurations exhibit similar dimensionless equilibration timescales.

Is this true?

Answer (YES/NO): NO